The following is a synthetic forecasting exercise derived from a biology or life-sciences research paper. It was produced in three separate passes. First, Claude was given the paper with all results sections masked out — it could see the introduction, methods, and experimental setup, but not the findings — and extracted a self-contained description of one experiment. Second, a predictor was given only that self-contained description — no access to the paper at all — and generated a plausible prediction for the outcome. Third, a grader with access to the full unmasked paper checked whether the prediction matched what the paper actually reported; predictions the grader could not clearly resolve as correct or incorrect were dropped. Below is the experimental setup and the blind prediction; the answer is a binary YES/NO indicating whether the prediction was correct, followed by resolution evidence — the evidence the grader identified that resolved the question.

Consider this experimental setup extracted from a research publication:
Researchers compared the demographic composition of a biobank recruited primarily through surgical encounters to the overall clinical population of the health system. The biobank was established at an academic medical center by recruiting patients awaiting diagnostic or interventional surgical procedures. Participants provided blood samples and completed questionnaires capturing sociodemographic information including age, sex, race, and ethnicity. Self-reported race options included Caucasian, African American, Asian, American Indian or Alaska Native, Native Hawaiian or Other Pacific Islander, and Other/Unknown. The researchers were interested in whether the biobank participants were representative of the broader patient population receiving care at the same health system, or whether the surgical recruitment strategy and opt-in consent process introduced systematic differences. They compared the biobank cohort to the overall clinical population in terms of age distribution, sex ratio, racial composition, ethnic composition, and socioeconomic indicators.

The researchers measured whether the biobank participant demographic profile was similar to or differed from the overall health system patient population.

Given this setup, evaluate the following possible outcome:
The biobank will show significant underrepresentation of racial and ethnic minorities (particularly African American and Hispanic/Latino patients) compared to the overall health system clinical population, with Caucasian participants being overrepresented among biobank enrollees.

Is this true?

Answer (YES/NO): YES